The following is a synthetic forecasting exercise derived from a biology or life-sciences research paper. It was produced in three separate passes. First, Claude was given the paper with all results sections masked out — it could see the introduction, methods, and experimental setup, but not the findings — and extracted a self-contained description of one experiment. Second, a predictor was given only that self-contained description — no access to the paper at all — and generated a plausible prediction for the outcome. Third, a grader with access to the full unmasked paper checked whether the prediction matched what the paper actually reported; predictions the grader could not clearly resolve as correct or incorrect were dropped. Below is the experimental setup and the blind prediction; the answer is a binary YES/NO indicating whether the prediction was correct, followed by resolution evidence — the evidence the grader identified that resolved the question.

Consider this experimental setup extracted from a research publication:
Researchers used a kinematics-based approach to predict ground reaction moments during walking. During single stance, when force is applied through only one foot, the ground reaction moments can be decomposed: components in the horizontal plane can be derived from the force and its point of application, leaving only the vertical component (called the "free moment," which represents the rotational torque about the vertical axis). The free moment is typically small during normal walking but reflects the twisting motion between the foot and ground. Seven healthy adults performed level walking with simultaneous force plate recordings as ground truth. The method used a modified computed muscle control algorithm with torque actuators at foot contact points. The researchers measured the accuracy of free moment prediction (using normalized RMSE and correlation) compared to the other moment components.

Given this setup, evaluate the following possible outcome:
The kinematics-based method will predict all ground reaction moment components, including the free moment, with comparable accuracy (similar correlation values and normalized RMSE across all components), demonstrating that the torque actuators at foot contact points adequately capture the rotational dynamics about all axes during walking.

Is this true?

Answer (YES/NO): NO